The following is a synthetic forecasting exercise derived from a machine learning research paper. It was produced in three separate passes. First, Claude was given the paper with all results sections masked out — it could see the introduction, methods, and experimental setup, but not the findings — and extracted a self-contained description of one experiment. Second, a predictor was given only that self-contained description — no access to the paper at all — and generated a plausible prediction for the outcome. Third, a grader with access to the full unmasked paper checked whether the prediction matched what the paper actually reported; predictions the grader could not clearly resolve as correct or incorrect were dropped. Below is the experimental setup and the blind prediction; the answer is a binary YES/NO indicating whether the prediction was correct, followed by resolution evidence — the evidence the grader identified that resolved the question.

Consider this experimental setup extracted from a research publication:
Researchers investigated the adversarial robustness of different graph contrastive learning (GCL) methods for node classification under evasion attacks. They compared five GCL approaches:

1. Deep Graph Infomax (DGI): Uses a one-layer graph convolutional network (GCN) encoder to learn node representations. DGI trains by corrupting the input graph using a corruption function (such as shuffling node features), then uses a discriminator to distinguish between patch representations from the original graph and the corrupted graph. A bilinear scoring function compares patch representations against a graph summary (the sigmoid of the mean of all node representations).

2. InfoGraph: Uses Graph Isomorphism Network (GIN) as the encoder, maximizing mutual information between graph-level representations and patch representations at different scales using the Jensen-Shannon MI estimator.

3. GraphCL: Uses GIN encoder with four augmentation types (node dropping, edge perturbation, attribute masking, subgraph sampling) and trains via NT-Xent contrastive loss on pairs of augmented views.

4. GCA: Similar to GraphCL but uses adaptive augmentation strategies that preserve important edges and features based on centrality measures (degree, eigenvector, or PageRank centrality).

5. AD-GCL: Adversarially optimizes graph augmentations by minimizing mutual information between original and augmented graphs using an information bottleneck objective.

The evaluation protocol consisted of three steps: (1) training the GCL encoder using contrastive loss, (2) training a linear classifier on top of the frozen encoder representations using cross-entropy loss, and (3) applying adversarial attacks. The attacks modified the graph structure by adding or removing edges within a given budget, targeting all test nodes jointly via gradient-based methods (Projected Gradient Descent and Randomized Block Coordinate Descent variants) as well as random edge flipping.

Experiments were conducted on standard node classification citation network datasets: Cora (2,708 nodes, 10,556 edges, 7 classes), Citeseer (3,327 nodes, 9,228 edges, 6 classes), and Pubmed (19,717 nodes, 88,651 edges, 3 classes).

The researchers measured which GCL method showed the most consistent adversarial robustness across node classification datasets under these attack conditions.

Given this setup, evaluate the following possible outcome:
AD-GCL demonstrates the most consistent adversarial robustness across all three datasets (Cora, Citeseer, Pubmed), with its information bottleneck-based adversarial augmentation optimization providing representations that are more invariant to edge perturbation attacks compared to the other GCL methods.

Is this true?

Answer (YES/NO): NO